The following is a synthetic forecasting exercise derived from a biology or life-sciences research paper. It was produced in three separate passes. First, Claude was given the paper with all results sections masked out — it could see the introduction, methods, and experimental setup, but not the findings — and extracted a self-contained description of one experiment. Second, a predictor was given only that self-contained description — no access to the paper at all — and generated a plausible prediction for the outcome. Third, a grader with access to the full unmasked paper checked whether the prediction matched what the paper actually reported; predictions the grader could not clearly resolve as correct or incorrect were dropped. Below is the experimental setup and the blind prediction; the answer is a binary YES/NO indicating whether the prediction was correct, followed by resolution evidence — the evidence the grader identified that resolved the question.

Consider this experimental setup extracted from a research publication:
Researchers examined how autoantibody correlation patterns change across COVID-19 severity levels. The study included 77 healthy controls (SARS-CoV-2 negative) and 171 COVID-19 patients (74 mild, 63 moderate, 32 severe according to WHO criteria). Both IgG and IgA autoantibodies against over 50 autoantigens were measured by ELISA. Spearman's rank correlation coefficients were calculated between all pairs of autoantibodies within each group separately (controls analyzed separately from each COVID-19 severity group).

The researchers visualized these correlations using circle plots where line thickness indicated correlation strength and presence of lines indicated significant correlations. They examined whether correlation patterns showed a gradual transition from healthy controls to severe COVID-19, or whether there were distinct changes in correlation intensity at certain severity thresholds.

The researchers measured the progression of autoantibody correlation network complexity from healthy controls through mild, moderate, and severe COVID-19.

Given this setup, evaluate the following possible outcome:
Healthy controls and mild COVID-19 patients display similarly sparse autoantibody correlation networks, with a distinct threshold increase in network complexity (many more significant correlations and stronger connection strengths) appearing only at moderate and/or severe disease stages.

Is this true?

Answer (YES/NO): YES